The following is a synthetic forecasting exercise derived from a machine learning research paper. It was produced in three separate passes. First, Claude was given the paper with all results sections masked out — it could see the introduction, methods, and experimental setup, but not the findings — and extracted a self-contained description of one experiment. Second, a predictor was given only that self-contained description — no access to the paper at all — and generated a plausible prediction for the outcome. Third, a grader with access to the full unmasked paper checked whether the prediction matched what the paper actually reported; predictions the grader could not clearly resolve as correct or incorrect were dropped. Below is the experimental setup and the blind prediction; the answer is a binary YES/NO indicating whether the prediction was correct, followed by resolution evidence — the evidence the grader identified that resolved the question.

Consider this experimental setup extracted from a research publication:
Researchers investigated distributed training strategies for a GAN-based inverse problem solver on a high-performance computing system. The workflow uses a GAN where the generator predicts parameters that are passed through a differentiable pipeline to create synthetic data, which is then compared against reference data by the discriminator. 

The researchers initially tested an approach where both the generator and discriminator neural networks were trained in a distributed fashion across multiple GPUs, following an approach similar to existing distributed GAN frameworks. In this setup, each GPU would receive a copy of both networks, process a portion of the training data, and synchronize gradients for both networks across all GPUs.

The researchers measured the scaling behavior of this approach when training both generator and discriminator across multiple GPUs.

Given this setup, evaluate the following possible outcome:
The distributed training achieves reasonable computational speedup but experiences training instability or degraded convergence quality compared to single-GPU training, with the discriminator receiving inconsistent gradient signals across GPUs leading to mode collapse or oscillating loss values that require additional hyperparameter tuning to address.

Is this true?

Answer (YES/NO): NO